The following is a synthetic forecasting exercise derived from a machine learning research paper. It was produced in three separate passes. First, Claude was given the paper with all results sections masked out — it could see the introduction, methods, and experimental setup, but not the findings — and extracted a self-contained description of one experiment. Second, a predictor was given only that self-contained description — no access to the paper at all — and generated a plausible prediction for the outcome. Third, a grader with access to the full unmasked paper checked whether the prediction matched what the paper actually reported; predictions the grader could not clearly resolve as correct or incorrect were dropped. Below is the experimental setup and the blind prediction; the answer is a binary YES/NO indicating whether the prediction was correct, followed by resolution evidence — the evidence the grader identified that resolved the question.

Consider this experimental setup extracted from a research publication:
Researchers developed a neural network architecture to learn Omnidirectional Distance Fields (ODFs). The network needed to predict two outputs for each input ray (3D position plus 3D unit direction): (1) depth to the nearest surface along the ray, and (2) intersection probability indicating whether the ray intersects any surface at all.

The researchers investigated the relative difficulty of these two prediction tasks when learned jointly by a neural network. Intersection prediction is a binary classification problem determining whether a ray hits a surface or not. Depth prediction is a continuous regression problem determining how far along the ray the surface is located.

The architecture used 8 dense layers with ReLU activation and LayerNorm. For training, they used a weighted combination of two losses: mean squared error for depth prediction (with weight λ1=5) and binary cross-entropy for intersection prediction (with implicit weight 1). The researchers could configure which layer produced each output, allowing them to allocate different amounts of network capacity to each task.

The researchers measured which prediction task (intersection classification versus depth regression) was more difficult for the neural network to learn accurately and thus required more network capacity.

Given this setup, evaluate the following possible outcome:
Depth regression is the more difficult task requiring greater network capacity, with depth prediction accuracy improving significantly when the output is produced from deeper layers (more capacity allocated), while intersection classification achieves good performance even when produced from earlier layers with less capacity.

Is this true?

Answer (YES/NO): YES